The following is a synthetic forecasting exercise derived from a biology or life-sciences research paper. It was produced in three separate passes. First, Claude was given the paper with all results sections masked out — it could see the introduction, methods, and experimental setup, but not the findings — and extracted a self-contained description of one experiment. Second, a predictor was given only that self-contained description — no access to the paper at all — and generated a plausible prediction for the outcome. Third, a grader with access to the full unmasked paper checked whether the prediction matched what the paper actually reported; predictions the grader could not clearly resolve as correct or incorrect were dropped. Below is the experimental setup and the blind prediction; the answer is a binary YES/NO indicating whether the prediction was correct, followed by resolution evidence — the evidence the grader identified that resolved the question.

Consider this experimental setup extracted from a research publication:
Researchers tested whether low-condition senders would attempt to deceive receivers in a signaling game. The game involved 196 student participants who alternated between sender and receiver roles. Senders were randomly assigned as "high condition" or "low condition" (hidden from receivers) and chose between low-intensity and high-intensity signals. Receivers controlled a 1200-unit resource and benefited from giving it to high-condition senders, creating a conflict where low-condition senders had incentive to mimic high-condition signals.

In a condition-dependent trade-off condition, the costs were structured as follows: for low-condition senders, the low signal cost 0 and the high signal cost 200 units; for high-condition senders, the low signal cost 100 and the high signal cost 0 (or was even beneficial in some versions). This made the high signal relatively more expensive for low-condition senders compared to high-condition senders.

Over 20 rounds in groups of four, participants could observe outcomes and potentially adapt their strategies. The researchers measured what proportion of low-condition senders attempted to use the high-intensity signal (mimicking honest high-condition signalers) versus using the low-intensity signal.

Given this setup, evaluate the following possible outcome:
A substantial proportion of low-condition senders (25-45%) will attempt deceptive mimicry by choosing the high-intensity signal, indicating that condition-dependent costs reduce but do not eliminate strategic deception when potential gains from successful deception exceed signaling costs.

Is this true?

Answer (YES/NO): NO